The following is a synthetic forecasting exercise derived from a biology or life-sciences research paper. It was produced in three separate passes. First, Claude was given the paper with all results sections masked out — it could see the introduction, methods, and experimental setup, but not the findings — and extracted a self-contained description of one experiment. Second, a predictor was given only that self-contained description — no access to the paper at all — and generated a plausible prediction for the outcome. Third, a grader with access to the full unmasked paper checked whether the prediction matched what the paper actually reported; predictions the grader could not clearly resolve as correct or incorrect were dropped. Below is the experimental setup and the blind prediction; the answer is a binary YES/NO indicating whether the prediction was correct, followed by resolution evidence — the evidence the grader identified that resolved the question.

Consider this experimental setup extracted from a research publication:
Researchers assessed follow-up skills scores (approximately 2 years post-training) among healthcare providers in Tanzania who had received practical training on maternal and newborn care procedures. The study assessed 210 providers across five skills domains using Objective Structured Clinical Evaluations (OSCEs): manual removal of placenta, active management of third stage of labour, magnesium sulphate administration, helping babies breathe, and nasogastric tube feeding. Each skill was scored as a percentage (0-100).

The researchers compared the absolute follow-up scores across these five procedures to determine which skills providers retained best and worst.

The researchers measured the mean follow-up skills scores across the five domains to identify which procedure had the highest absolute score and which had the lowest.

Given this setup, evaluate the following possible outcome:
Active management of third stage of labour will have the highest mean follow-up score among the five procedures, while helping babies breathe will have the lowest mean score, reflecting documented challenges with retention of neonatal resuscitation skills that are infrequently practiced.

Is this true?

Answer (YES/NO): NO